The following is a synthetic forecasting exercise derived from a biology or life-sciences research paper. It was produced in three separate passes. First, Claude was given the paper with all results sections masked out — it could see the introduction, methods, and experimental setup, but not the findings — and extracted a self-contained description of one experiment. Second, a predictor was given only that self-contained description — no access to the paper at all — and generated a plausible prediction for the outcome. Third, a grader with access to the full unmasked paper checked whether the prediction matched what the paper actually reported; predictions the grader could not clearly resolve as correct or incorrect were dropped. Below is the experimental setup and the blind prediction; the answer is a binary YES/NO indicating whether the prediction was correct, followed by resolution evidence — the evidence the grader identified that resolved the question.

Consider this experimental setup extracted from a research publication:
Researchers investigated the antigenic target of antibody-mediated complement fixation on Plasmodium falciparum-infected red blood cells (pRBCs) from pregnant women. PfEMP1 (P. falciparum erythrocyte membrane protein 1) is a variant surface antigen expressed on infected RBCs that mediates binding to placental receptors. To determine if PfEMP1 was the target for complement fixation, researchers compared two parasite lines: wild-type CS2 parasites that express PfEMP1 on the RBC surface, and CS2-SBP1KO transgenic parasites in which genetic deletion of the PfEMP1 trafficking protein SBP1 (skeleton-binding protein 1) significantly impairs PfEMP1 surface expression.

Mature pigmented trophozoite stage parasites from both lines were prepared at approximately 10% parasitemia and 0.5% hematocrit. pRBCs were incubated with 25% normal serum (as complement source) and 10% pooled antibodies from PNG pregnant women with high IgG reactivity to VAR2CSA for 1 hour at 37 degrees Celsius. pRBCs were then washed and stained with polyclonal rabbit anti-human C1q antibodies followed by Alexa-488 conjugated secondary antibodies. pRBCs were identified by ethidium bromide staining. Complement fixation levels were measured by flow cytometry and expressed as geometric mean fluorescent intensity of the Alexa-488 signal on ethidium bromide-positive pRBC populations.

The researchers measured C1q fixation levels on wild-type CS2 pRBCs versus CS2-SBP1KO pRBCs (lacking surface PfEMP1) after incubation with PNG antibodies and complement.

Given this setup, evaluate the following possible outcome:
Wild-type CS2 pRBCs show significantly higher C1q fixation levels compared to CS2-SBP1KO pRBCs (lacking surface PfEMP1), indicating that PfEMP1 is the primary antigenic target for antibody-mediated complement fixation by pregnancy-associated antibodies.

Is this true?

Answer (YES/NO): YES